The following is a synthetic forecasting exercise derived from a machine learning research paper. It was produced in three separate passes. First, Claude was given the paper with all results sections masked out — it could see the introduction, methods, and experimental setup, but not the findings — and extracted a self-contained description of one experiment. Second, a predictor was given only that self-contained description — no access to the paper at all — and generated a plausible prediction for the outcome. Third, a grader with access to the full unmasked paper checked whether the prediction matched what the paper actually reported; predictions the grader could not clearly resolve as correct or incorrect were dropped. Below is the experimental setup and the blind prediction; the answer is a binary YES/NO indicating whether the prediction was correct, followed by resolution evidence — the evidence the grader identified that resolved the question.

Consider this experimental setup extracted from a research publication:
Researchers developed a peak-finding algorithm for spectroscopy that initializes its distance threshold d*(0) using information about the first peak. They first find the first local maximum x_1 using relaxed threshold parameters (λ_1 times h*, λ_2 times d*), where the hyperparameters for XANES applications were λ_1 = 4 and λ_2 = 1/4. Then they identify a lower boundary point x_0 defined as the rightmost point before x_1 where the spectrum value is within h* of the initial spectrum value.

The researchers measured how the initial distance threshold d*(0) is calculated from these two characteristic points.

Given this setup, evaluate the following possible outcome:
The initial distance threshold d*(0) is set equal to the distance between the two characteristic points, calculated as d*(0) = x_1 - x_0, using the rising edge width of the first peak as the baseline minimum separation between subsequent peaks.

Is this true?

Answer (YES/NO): YES